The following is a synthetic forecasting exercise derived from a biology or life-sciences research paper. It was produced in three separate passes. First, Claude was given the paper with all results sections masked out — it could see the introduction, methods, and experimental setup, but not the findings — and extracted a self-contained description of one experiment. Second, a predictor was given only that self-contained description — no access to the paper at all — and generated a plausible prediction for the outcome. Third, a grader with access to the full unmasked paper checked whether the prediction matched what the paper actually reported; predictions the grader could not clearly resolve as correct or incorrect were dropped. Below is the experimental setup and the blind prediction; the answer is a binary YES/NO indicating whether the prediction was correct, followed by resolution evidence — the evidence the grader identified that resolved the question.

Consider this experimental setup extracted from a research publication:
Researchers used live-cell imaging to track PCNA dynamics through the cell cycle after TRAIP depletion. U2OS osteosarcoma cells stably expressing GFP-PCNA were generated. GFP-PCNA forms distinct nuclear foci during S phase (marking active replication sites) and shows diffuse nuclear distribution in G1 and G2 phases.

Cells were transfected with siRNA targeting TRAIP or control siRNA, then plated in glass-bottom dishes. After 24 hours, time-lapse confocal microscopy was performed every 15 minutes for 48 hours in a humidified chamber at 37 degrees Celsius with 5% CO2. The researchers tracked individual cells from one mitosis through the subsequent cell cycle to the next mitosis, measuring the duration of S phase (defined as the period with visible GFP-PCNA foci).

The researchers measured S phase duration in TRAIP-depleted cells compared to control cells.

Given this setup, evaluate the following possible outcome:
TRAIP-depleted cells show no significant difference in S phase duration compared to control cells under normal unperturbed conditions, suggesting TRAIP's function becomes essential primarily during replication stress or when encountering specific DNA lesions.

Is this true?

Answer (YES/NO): NO